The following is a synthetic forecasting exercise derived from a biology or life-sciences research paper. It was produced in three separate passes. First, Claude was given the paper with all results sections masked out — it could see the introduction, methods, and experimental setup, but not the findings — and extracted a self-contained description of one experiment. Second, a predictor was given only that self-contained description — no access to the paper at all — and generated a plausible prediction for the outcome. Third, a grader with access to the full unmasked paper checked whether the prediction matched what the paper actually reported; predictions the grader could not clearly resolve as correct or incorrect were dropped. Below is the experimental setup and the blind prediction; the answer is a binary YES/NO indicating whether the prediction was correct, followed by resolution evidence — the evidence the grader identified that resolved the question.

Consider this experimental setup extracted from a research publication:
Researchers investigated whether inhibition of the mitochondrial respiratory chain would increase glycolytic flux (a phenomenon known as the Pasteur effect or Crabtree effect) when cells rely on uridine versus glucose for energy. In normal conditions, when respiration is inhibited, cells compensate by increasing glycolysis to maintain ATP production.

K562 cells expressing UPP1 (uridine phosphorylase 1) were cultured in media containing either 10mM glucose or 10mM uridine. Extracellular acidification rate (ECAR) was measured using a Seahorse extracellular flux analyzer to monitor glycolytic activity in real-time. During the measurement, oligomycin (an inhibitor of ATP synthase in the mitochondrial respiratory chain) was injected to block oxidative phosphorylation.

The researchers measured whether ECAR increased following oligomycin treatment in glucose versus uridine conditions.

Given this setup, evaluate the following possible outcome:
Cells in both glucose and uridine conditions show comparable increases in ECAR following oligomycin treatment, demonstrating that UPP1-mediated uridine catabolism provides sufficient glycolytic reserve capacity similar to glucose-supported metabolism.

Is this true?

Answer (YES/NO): NO